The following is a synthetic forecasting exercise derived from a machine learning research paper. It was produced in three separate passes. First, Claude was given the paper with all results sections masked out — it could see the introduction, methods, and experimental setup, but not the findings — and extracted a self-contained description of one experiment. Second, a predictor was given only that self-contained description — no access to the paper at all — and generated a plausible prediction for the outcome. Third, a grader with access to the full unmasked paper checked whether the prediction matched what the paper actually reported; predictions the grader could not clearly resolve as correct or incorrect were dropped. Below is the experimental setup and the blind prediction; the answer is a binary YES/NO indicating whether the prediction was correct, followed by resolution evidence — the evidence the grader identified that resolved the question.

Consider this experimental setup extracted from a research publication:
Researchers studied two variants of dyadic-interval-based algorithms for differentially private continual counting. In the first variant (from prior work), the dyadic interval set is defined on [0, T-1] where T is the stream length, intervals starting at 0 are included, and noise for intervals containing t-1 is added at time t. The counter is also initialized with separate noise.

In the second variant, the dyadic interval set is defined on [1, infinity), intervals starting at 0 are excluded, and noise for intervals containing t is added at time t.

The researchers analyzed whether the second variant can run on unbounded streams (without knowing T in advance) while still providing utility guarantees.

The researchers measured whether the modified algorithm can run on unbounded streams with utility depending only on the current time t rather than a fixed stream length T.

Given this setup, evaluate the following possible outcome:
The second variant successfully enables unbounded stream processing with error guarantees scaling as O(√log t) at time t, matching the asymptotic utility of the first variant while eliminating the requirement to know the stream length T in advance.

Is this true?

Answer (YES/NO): NO